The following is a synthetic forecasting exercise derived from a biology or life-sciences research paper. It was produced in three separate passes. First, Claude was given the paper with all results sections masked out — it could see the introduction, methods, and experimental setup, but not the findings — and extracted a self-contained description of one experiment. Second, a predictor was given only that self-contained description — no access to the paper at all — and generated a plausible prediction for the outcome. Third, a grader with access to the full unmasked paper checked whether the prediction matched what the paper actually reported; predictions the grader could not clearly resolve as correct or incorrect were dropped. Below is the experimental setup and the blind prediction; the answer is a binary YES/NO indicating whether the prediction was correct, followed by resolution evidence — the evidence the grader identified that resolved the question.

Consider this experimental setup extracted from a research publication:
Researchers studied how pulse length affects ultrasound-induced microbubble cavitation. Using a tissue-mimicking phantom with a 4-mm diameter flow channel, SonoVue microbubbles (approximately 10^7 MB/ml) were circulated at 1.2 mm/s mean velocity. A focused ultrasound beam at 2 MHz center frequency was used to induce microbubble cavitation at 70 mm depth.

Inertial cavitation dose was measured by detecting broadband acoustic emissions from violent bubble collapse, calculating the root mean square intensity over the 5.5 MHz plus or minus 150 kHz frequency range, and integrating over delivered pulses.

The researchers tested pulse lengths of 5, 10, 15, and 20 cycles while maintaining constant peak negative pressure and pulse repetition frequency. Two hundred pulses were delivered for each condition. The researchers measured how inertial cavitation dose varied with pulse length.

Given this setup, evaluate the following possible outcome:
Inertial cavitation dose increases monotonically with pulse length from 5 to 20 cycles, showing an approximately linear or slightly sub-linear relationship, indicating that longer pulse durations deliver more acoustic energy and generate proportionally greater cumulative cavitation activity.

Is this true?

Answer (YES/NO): NO